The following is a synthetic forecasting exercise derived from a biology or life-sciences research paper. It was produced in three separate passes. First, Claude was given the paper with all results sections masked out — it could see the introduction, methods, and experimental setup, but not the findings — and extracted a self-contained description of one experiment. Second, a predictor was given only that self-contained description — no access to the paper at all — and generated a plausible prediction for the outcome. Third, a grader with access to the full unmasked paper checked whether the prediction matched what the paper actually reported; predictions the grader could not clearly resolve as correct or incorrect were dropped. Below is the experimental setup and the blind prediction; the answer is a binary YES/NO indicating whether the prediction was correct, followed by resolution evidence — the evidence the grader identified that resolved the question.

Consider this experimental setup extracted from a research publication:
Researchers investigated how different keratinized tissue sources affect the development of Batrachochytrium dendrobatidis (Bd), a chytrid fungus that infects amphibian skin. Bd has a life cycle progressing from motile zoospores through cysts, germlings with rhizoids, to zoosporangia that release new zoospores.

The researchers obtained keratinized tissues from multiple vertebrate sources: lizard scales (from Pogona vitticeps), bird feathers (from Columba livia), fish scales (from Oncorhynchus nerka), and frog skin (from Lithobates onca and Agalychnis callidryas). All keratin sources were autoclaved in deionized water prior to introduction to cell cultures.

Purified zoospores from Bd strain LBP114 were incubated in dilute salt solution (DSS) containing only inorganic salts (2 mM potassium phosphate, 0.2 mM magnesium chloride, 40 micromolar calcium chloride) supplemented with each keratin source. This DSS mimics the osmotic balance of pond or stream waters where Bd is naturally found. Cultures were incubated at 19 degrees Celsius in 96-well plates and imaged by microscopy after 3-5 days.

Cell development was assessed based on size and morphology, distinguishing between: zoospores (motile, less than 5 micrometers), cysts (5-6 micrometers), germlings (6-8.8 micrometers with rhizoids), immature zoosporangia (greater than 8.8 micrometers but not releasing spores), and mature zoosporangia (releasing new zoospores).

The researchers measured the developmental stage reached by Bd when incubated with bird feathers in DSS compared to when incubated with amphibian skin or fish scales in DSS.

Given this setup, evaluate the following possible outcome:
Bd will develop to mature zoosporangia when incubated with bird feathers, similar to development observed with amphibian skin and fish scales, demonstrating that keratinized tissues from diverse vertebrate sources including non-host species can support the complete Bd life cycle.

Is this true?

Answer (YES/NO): NO